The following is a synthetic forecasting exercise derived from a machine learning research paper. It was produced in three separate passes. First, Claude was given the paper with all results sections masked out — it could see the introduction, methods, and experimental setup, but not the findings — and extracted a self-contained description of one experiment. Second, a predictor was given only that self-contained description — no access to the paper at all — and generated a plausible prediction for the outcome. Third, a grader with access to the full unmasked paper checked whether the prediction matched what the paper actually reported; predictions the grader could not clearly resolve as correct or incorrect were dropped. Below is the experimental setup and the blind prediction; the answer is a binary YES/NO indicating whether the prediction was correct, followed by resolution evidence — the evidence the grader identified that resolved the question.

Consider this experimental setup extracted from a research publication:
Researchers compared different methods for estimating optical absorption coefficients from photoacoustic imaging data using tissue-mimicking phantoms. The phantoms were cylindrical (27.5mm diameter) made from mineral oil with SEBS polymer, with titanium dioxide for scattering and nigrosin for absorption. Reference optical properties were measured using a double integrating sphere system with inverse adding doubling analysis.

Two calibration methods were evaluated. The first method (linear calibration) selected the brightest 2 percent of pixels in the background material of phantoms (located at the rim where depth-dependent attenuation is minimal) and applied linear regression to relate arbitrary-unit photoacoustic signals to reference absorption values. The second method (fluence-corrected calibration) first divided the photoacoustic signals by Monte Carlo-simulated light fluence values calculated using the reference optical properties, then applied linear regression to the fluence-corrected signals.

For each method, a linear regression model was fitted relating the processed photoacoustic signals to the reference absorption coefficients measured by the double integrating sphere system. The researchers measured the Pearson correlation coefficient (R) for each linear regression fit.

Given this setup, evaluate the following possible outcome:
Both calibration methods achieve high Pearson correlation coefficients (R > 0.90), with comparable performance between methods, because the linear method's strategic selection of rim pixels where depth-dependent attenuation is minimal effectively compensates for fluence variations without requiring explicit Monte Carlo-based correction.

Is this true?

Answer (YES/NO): YES